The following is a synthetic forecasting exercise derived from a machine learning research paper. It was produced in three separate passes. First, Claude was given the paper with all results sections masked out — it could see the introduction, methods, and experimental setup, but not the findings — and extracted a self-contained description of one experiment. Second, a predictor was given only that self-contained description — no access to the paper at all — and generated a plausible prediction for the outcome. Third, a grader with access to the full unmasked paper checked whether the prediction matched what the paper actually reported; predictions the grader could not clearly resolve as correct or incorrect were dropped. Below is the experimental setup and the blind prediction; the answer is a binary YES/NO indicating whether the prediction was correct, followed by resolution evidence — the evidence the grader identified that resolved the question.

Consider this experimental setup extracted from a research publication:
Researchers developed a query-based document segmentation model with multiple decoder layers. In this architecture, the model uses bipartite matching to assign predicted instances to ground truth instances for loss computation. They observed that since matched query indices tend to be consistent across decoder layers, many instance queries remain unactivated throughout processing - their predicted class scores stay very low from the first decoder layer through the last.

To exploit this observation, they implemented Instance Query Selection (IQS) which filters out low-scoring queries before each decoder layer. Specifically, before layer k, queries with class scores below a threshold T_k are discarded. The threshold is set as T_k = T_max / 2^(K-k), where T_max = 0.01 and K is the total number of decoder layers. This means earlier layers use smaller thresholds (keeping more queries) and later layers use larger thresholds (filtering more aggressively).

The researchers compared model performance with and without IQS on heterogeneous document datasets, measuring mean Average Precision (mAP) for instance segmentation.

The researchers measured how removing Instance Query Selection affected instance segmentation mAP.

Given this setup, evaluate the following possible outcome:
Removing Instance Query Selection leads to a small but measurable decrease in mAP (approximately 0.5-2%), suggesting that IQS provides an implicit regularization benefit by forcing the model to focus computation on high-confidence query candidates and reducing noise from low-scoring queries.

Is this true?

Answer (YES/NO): NO